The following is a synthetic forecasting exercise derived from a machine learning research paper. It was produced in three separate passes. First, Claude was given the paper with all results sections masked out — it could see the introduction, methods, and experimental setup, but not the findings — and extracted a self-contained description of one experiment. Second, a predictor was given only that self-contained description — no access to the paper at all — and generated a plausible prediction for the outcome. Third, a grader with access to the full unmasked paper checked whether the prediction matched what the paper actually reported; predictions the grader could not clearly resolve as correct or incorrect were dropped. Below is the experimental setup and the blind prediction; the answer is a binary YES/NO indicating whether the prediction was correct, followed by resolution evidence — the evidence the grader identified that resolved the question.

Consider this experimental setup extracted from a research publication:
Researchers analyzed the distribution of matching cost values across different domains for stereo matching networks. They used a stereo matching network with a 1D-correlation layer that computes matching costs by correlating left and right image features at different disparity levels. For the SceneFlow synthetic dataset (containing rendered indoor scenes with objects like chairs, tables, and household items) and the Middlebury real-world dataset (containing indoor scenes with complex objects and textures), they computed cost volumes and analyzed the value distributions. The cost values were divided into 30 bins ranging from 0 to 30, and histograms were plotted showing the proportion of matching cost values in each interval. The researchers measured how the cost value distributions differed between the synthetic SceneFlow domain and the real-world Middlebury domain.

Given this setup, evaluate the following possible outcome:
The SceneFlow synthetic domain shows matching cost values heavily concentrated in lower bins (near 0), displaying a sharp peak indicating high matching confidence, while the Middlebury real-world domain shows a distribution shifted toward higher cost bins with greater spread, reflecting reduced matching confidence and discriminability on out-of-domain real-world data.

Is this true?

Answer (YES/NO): NO